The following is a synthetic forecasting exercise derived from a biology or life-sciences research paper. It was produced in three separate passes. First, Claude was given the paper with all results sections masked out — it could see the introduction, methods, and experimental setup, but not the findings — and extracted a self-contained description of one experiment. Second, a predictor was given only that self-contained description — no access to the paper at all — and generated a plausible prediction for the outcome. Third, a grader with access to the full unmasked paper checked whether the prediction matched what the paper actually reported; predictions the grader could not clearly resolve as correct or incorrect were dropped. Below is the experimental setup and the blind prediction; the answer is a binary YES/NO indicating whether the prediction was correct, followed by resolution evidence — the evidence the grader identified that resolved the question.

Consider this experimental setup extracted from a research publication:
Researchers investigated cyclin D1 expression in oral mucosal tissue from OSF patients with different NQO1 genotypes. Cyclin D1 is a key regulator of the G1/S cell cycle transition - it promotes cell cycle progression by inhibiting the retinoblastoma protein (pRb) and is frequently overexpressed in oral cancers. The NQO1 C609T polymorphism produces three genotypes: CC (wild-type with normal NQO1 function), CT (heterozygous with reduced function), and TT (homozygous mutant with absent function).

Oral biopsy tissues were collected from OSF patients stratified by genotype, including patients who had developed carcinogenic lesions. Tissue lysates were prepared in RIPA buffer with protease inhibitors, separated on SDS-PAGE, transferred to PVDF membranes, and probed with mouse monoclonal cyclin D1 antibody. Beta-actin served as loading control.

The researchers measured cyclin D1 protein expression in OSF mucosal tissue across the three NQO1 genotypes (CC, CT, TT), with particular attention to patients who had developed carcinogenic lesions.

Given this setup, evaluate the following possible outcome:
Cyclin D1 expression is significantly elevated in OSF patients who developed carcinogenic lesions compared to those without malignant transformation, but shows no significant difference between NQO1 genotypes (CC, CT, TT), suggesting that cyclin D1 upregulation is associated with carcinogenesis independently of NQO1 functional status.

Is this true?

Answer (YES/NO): NO